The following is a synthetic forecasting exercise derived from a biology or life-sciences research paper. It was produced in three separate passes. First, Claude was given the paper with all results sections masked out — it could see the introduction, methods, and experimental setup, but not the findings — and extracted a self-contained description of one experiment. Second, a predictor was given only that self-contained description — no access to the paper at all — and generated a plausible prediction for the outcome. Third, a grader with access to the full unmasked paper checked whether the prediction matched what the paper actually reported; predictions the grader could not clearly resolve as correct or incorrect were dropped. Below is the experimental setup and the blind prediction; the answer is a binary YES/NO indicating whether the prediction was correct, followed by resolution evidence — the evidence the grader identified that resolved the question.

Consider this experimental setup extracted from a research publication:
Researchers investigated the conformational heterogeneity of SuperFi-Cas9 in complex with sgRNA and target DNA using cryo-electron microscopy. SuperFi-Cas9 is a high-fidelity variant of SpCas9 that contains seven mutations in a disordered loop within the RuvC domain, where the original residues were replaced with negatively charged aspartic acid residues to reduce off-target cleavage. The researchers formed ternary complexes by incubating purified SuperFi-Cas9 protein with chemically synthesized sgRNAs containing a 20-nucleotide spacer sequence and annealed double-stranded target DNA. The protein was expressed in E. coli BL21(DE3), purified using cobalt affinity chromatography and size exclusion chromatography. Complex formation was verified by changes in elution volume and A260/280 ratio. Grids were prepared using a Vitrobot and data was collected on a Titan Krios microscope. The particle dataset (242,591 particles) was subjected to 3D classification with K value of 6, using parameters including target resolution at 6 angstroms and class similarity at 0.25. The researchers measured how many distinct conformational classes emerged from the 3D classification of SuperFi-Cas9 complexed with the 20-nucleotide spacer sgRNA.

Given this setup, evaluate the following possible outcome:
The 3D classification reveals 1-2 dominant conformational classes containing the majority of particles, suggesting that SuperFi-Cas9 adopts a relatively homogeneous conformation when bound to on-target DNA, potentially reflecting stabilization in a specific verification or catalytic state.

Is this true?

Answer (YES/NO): NO